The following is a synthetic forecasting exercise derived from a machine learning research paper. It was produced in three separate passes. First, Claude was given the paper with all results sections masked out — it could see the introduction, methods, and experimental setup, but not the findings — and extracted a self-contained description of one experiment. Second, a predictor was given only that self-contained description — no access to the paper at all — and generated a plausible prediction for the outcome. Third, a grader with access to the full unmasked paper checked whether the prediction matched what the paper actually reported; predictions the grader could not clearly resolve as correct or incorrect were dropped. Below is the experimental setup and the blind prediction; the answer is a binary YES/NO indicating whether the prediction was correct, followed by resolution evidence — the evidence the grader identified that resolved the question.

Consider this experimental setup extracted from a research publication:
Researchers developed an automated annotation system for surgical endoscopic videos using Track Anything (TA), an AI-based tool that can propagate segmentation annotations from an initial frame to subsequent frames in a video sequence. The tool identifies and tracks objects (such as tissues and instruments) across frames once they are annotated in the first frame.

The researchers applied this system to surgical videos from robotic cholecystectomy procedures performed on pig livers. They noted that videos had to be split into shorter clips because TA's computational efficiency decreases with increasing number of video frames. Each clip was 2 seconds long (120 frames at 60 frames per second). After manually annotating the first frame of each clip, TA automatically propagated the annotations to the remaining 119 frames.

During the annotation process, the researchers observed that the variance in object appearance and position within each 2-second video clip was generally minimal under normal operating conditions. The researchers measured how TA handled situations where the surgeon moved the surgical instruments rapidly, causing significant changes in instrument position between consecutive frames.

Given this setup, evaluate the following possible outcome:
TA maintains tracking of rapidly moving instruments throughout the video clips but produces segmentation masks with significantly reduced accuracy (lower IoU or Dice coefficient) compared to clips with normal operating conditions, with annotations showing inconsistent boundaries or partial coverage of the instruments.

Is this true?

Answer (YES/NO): NO